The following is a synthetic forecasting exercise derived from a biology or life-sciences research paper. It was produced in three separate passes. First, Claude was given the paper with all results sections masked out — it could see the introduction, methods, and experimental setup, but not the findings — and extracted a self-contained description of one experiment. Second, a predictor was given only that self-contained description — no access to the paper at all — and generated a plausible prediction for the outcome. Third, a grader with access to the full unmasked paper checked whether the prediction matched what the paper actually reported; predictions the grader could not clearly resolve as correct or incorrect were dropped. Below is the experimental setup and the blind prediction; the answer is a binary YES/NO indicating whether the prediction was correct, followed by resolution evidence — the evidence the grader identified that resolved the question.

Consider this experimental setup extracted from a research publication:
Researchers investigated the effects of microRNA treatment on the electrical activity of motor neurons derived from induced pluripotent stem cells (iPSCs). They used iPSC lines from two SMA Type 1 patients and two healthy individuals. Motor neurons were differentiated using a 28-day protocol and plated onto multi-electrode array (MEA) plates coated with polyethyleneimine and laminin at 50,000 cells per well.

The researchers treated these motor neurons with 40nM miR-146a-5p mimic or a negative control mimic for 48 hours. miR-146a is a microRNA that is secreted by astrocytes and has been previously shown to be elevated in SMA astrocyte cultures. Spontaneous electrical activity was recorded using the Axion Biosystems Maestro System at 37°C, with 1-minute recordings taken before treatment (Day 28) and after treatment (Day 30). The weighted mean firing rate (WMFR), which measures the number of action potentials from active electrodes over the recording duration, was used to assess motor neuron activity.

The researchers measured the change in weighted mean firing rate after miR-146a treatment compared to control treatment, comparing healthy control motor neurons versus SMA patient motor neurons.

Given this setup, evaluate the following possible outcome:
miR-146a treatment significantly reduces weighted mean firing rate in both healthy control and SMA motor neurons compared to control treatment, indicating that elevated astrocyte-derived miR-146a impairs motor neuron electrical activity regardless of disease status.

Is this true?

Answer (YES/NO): NO